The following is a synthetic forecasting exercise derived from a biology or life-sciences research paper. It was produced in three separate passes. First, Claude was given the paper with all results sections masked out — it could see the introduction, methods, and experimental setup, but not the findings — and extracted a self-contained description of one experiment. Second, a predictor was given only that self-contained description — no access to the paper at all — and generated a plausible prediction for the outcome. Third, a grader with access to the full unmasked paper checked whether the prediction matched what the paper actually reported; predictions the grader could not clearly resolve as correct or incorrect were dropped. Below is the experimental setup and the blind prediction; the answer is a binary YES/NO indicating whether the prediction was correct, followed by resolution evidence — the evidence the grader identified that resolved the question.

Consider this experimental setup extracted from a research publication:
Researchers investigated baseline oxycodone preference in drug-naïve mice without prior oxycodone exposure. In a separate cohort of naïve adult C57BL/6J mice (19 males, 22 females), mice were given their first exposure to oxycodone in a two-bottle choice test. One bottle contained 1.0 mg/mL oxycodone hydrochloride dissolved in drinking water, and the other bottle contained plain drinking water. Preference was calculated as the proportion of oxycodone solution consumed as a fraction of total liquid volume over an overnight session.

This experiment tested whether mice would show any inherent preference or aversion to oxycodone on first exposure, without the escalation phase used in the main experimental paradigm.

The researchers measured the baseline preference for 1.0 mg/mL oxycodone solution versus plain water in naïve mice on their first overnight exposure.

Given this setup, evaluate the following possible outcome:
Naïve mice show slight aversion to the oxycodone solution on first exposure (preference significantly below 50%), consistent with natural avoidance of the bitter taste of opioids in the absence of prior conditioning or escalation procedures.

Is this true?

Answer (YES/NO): YES